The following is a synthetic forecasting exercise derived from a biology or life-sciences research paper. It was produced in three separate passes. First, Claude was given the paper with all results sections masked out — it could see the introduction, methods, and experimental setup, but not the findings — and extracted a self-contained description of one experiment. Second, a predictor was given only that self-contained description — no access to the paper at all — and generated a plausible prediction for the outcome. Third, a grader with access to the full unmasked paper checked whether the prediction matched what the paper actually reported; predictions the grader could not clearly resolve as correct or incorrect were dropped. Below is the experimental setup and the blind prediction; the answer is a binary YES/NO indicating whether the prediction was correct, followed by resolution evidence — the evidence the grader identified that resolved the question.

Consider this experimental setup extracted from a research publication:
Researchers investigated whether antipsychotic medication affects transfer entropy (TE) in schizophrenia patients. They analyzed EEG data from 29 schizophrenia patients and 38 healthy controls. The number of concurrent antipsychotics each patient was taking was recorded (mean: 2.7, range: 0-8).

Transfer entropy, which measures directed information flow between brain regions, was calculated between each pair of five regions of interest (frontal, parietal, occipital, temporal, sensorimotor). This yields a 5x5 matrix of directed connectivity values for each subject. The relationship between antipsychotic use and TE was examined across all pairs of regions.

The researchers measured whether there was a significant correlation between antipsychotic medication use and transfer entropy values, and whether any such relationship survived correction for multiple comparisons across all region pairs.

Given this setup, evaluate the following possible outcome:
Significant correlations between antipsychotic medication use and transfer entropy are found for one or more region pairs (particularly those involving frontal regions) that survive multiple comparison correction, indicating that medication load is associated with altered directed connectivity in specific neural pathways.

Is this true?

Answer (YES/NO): NO